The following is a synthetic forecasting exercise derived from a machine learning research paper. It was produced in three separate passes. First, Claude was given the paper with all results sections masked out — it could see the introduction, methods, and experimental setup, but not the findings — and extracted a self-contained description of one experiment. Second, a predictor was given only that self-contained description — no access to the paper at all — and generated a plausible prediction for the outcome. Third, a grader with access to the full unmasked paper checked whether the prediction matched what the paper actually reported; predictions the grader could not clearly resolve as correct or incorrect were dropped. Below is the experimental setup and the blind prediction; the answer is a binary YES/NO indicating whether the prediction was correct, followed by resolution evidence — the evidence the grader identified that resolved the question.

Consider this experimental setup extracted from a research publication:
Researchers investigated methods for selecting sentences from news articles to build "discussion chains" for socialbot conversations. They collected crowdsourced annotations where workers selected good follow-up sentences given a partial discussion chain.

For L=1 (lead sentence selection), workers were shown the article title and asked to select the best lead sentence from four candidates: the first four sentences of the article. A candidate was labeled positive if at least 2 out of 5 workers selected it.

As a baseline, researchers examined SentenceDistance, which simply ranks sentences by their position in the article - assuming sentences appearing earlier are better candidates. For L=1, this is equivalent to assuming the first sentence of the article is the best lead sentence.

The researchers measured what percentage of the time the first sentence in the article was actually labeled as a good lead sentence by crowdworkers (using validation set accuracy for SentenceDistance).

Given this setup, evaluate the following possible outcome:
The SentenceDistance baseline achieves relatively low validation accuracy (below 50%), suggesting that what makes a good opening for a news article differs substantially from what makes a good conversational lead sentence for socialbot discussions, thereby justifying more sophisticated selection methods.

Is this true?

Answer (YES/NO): YES